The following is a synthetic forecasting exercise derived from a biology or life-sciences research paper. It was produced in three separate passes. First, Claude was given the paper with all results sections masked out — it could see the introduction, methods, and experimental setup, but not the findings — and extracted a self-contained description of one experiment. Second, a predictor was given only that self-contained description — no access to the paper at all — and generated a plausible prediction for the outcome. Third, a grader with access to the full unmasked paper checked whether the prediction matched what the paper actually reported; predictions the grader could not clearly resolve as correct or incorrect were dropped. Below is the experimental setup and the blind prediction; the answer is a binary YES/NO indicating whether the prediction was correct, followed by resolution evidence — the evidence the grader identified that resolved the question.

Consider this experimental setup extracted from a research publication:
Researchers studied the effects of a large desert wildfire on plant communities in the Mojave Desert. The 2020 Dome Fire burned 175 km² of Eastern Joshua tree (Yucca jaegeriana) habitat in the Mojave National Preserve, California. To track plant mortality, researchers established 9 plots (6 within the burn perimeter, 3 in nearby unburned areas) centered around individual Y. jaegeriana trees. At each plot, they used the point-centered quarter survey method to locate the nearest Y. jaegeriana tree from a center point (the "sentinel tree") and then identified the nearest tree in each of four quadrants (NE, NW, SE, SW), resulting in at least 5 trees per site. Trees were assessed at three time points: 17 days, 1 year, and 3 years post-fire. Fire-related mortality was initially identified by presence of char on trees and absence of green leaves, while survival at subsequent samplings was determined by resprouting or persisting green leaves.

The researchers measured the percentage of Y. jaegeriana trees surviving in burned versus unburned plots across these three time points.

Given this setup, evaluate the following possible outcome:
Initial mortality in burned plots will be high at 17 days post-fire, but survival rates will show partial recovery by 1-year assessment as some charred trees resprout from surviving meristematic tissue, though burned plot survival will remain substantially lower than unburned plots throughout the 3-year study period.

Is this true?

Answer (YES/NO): NO